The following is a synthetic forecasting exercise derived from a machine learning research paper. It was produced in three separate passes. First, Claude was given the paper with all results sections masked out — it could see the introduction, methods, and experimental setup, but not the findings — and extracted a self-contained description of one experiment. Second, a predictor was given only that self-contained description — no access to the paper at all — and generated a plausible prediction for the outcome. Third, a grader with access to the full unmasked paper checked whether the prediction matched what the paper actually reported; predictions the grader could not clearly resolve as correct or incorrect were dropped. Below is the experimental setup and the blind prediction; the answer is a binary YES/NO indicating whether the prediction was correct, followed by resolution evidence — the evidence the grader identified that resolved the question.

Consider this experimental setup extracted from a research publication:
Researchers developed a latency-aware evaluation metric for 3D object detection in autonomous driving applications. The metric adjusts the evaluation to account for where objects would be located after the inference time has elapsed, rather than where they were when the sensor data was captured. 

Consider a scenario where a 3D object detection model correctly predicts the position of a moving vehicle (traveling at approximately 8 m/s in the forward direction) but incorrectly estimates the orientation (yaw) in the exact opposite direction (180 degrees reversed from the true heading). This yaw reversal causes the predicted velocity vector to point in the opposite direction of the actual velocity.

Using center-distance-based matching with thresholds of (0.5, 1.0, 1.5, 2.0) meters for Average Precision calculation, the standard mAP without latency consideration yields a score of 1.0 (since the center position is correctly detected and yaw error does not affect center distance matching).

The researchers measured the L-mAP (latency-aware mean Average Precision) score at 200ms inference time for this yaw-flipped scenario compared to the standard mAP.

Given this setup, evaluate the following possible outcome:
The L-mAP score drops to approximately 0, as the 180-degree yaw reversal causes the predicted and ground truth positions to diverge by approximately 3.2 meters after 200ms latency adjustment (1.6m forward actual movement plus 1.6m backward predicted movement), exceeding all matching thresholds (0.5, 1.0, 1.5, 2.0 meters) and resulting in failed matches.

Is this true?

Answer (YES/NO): YES